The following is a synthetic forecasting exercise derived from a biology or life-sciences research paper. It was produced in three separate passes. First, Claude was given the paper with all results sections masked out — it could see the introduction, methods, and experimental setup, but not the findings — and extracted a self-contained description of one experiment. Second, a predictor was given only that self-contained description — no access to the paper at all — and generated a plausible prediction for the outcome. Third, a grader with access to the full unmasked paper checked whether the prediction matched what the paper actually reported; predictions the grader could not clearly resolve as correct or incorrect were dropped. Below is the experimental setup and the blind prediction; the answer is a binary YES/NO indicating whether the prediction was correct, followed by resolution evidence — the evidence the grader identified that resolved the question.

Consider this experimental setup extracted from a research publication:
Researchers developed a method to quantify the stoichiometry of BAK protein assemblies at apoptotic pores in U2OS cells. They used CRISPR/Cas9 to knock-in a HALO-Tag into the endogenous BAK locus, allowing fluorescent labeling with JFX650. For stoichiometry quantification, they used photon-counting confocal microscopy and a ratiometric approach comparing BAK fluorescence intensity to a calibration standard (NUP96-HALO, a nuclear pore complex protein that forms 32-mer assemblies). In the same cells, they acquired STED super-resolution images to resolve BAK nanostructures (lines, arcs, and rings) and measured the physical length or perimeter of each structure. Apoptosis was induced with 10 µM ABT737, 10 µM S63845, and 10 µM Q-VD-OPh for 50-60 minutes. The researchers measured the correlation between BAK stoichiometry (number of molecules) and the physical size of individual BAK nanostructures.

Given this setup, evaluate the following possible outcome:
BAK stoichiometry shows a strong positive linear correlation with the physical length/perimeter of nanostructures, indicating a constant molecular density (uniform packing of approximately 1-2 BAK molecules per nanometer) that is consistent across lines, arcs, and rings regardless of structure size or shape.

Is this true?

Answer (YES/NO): NO